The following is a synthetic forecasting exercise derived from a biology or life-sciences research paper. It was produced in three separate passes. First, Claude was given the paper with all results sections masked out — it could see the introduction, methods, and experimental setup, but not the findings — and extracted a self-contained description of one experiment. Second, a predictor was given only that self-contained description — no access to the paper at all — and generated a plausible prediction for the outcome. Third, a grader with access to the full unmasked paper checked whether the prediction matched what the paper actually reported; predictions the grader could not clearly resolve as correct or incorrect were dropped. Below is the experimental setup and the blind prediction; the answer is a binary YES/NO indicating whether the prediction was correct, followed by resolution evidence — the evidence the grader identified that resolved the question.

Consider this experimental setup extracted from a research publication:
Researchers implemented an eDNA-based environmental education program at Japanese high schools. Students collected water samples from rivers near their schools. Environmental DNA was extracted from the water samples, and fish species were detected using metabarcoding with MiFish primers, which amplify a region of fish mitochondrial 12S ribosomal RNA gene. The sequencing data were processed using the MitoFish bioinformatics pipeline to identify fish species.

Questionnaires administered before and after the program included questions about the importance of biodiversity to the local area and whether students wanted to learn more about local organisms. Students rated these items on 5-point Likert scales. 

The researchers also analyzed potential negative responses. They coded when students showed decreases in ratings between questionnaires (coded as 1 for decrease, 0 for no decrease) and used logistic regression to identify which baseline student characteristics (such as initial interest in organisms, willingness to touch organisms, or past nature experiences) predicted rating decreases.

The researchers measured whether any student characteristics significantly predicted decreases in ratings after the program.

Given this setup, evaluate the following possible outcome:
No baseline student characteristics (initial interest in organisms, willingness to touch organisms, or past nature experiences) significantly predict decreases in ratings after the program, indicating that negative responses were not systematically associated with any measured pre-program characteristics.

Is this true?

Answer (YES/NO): NO